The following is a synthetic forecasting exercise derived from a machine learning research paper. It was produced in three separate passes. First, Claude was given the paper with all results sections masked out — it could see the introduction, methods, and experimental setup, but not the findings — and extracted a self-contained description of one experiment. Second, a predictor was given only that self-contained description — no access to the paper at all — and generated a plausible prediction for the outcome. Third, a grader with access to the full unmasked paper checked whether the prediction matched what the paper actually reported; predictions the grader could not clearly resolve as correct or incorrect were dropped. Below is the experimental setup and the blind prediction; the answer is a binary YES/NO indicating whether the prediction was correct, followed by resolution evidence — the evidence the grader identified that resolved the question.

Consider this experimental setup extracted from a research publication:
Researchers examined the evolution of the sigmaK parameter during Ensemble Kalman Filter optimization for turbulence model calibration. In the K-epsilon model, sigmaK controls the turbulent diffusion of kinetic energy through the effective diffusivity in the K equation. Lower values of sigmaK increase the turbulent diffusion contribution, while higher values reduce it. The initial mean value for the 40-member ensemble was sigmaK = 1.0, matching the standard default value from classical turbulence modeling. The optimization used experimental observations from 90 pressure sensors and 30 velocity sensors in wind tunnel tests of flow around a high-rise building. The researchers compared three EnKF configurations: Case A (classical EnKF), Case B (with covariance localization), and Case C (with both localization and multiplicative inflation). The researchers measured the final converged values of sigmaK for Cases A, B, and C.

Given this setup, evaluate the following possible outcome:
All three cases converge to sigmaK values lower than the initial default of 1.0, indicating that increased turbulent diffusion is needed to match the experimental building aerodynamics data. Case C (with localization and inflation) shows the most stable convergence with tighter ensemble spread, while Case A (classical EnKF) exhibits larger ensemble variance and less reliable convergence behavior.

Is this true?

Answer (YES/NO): NO